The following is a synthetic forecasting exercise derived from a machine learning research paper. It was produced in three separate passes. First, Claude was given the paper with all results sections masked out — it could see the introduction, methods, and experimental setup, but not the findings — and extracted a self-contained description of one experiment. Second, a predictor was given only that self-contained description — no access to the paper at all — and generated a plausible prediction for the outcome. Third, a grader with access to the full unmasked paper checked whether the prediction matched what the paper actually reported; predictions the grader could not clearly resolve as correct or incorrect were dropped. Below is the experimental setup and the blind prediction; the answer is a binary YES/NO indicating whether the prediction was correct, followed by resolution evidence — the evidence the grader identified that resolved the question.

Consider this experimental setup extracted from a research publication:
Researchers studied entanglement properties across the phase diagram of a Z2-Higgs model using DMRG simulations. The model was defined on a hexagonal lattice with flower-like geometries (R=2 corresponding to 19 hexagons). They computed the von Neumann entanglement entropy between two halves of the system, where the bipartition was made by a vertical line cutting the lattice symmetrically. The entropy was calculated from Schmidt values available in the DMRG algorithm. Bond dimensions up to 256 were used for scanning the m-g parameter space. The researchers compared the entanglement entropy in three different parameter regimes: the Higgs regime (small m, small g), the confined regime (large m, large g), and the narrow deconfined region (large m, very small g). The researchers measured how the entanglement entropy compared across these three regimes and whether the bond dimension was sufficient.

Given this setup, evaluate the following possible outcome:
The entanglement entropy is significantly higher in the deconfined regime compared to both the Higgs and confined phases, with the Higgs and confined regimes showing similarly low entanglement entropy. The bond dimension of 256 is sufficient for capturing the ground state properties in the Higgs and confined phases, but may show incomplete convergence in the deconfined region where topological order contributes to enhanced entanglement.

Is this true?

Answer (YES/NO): NO